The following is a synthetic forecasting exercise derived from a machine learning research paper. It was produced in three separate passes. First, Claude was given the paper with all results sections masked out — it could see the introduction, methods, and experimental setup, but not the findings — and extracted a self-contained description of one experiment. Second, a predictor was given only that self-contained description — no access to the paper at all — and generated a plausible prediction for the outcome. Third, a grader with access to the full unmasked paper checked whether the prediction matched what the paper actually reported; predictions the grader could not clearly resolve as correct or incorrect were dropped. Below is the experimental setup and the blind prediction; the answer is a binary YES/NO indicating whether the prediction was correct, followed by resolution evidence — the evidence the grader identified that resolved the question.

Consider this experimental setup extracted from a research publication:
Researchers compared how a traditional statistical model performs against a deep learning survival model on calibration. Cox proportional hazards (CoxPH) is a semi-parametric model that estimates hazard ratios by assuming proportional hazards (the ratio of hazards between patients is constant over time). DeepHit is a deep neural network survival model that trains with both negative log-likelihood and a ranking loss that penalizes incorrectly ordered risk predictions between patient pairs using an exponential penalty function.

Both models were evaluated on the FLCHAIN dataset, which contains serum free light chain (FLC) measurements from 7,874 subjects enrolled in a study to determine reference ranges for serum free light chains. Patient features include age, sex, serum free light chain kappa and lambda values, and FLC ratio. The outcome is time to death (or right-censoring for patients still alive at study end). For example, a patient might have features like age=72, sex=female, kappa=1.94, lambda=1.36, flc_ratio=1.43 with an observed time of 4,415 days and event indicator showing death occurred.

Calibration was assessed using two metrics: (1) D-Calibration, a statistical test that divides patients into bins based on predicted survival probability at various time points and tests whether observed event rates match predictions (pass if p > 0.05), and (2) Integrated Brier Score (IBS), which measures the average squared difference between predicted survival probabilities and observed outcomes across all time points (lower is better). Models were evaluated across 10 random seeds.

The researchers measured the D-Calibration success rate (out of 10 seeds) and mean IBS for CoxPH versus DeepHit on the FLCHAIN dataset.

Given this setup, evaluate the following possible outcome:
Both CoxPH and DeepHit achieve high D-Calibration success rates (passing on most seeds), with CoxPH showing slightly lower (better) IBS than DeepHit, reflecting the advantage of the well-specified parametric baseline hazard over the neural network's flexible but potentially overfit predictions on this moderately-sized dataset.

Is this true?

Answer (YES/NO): NO